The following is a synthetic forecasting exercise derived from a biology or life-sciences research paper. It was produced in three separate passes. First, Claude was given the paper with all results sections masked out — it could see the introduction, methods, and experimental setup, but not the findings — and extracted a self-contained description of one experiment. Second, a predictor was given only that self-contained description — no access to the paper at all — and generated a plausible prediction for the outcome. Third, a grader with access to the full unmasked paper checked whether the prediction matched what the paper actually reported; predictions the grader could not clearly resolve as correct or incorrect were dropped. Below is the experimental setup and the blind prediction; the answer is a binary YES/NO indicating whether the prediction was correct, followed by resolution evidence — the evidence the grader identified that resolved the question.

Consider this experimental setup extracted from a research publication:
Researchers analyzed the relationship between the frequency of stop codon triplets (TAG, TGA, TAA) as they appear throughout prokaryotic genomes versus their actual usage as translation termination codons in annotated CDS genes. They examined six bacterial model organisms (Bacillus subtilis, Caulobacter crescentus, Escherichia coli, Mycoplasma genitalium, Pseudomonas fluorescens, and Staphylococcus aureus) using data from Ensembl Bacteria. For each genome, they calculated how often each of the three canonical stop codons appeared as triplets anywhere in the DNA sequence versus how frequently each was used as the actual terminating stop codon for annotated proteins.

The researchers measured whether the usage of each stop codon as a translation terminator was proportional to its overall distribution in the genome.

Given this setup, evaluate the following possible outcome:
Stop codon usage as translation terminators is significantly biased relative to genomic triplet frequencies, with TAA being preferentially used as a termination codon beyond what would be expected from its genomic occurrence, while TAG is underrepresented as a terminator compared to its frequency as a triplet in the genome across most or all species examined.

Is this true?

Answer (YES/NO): NO